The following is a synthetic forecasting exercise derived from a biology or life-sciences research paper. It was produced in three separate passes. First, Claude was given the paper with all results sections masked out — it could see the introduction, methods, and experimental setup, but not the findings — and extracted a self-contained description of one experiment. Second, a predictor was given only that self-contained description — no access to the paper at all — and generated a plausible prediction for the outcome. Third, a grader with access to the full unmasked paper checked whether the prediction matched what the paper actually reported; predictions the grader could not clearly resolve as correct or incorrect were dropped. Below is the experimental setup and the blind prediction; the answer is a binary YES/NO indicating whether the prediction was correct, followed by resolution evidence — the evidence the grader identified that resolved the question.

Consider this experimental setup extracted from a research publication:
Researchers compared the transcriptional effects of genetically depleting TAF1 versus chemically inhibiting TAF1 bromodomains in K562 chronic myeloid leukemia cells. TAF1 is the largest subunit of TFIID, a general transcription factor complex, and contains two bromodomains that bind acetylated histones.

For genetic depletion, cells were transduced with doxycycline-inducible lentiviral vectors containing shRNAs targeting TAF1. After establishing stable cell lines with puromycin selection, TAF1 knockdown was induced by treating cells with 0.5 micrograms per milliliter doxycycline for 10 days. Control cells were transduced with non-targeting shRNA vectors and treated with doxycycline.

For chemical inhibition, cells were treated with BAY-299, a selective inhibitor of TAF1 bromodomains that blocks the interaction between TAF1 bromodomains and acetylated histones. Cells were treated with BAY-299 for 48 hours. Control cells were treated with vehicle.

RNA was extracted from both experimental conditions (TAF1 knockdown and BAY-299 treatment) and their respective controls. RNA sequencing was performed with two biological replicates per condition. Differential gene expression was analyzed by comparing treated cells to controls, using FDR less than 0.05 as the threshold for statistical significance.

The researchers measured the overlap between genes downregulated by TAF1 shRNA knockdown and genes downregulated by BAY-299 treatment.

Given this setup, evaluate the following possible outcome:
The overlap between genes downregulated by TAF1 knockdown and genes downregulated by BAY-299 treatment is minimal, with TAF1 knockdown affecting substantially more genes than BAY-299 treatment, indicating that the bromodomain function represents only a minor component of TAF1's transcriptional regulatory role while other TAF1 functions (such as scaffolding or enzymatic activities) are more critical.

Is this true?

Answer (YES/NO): NO